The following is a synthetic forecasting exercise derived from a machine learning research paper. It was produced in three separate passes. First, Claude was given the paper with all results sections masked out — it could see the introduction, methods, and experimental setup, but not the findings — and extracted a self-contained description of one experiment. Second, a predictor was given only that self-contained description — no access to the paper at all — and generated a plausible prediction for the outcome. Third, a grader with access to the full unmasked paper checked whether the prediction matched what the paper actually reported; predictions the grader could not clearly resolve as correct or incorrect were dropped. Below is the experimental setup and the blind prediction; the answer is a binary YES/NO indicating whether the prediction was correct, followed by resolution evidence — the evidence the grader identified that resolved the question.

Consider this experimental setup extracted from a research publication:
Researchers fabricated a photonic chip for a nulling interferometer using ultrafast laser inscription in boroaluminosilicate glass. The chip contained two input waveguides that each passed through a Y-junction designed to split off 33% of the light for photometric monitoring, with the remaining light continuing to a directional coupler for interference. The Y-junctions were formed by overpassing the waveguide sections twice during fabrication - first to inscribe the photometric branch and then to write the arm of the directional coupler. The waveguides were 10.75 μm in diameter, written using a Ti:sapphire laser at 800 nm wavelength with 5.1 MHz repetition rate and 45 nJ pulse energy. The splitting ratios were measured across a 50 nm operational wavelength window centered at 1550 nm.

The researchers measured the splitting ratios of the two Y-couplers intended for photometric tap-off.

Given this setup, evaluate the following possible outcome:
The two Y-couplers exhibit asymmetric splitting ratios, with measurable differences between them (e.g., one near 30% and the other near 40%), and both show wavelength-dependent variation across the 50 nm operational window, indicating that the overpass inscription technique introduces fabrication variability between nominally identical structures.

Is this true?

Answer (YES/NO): YES